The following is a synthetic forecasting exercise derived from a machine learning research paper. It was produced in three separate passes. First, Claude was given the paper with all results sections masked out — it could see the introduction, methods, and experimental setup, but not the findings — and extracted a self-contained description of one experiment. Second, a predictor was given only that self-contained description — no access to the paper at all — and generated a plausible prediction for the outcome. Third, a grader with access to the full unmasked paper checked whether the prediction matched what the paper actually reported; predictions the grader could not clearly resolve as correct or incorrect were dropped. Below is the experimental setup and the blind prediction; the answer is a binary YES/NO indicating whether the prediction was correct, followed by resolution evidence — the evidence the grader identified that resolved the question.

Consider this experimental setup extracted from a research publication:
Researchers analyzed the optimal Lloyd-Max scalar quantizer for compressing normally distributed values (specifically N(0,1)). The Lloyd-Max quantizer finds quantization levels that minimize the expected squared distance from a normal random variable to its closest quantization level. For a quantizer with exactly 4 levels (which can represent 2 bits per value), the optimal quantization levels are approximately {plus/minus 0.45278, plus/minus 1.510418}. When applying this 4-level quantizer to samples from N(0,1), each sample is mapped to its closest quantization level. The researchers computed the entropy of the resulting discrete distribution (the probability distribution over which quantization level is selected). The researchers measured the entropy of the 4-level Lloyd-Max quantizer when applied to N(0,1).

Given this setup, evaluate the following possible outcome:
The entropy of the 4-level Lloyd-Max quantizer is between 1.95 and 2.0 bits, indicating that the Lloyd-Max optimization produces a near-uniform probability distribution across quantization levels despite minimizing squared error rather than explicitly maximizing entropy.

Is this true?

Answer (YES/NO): NO